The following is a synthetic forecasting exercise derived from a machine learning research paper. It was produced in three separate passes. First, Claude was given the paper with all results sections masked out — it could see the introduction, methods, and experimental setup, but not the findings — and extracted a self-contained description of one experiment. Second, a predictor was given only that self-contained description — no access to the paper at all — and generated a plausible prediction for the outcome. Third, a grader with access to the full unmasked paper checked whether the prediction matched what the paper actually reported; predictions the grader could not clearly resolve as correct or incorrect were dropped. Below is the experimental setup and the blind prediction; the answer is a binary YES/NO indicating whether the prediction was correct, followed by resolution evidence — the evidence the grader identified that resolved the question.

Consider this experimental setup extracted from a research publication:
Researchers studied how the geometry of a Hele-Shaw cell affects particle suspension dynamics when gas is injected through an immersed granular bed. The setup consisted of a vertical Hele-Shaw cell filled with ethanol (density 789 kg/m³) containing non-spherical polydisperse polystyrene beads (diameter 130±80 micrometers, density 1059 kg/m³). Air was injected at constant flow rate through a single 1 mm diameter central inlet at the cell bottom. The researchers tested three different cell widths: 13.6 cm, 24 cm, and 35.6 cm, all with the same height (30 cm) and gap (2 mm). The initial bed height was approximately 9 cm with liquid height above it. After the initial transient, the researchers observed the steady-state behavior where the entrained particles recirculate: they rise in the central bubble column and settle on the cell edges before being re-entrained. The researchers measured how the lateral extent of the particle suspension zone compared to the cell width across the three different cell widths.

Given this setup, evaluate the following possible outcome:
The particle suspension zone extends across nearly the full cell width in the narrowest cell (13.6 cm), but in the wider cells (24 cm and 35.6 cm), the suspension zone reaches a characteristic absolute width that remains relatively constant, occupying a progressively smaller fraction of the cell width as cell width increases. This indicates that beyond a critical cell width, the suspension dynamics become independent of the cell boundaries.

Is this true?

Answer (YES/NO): NO